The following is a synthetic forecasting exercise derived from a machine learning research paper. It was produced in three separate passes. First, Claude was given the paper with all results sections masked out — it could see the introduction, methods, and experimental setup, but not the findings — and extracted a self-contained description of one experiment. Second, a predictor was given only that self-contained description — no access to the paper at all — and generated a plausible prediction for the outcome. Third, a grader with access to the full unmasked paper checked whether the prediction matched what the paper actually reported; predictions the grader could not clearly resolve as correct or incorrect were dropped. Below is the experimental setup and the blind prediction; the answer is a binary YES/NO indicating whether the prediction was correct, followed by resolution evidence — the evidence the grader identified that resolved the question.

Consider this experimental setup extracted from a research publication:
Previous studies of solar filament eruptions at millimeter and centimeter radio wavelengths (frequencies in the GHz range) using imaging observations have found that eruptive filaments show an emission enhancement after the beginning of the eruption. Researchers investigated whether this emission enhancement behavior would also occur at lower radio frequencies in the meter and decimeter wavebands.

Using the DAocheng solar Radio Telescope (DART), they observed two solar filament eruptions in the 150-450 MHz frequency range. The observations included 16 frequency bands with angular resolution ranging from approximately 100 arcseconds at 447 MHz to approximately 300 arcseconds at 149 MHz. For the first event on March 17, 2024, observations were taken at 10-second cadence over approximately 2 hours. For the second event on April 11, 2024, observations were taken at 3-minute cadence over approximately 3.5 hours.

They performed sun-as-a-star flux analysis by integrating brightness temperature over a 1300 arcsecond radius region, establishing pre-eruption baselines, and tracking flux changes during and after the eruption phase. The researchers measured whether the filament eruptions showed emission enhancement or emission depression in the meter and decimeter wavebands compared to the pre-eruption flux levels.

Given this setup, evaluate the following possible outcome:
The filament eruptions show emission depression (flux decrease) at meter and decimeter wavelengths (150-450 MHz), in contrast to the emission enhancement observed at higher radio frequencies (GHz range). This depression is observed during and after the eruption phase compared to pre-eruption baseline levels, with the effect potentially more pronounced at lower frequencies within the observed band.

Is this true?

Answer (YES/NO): YES